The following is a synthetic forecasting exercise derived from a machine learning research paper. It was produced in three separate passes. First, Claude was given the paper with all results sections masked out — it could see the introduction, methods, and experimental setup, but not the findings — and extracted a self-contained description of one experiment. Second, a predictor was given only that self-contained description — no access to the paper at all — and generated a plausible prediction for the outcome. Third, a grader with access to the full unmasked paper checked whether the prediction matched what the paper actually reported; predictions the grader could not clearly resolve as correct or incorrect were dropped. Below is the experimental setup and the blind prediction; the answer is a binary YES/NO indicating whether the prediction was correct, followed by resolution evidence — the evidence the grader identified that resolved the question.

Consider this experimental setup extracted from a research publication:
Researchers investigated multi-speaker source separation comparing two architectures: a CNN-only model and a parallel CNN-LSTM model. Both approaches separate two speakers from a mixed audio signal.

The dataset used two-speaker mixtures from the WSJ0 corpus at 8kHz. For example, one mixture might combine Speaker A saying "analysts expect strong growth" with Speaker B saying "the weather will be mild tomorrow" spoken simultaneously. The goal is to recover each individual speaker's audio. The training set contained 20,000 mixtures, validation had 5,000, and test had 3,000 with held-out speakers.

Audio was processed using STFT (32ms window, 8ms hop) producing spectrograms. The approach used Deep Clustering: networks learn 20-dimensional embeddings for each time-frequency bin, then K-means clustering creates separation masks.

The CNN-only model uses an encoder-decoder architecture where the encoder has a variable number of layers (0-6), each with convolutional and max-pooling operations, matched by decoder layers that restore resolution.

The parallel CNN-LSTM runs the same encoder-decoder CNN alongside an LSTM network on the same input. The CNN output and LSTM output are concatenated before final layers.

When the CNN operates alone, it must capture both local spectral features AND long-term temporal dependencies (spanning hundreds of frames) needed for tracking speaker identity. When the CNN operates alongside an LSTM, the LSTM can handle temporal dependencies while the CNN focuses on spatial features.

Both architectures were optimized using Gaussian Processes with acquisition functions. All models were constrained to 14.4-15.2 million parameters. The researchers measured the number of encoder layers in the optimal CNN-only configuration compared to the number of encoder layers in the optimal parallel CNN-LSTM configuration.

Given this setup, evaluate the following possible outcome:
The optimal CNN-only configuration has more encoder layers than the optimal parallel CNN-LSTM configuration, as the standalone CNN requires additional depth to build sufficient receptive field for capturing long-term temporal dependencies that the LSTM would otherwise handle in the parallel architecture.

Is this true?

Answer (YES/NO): YES